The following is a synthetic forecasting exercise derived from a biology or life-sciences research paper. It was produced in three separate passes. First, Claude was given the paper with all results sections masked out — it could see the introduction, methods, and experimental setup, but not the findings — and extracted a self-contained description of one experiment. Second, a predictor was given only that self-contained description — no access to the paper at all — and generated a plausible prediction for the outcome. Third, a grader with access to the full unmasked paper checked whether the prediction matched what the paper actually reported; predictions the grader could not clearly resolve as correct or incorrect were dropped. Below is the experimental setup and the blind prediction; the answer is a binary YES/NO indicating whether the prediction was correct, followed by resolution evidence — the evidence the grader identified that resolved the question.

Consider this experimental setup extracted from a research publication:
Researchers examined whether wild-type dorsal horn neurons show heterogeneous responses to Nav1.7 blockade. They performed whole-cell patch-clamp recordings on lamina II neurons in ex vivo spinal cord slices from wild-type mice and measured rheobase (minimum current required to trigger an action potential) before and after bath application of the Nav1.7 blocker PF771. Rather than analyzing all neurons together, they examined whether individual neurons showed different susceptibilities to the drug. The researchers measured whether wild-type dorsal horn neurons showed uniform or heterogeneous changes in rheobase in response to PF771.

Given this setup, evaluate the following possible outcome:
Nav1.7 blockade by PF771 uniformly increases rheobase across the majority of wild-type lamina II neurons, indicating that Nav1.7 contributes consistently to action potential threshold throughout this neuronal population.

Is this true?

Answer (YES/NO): NO